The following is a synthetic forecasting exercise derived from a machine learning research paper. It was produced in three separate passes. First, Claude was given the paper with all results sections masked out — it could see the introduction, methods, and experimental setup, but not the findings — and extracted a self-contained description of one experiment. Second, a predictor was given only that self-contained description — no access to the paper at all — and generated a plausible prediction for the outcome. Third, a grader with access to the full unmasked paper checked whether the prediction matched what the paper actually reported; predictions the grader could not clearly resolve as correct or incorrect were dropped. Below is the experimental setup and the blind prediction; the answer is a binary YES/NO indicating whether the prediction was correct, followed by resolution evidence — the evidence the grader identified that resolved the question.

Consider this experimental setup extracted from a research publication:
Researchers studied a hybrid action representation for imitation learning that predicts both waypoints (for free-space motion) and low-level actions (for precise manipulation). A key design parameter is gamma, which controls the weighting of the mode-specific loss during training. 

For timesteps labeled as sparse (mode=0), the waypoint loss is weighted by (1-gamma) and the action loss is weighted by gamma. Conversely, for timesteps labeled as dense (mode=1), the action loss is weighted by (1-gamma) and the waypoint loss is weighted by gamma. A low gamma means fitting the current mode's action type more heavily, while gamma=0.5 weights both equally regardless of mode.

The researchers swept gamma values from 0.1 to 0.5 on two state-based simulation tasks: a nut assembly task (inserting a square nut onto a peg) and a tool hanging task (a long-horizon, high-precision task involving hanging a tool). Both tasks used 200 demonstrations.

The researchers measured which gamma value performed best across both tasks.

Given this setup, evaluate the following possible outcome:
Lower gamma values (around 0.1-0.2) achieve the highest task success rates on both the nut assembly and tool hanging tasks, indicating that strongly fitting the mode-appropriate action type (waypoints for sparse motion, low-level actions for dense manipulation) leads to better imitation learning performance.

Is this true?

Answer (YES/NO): NO